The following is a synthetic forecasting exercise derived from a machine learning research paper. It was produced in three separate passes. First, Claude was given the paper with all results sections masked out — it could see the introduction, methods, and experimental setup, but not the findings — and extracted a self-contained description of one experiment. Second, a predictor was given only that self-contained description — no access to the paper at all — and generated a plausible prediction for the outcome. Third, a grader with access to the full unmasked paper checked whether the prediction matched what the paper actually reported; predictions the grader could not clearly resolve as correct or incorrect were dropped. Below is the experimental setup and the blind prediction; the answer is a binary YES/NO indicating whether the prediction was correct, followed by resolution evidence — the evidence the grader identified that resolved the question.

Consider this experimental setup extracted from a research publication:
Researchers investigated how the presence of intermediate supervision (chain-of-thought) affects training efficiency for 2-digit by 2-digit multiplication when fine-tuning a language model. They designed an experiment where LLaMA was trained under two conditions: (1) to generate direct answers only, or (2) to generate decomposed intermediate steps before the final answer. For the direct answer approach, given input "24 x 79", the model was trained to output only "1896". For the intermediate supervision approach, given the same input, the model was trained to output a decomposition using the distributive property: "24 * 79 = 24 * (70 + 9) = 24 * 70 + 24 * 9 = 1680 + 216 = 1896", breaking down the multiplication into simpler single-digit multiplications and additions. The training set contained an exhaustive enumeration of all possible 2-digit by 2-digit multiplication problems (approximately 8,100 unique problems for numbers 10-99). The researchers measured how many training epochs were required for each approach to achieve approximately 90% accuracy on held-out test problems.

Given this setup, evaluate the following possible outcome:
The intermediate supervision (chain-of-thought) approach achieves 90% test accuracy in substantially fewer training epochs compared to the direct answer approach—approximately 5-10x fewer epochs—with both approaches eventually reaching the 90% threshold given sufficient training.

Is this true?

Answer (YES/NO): YES